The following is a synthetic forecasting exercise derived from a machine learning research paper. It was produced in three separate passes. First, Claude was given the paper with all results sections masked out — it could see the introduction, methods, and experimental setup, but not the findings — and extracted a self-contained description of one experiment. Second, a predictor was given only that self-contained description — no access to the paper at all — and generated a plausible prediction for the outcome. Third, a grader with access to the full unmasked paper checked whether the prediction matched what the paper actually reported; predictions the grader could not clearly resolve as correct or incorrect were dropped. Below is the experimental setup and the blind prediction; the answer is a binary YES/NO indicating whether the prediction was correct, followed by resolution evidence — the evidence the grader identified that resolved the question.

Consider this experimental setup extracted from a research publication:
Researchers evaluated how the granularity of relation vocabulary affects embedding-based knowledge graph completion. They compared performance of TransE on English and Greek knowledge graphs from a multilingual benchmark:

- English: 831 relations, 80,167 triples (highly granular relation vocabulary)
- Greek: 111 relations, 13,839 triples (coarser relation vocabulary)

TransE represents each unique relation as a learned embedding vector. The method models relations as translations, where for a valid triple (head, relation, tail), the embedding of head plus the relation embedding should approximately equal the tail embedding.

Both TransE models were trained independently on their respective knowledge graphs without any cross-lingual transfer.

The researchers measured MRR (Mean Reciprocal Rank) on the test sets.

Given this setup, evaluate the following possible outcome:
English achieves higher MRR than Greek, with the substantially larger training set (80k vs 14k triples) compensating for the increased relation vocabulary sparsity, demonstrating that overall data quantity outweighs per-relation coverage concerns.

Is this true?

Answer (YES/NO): NO